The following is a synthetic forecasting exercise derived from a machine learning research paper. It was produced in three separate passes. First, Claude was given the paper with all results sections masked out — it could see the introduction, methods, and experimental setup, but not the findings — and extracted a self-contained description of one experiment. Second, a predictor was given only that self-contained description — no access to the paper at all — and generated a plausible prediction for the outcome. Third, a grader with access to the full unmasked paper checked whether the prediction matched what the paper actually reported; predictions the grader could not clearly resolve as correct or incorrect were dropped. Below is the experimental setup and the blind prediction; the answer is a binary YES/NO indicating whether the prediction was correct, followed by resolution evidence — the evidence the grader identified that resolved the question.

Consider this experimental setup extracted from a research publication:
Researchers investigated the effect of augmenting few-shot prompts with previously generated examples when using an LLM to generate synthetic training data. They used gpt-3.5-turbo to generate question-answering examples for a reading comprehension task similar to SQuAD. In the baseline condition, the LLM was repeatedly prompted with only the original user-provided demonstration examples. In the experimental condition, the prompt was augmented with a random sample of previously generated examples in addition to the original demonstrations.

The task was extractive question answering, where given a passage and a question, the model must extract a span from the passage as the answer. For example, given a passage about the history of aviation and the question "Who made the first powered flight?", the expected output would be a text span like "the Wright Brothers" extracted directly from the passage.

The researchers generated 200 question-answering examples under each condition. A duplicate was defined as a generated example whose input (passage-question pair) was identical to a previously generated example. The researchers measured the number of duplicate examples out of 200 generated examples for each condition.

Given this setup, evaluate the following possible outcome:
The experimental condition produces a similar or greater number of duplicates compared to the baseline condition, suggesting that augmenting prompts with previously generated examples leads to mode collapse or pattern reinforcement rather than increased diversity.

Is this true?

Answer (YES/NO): NO